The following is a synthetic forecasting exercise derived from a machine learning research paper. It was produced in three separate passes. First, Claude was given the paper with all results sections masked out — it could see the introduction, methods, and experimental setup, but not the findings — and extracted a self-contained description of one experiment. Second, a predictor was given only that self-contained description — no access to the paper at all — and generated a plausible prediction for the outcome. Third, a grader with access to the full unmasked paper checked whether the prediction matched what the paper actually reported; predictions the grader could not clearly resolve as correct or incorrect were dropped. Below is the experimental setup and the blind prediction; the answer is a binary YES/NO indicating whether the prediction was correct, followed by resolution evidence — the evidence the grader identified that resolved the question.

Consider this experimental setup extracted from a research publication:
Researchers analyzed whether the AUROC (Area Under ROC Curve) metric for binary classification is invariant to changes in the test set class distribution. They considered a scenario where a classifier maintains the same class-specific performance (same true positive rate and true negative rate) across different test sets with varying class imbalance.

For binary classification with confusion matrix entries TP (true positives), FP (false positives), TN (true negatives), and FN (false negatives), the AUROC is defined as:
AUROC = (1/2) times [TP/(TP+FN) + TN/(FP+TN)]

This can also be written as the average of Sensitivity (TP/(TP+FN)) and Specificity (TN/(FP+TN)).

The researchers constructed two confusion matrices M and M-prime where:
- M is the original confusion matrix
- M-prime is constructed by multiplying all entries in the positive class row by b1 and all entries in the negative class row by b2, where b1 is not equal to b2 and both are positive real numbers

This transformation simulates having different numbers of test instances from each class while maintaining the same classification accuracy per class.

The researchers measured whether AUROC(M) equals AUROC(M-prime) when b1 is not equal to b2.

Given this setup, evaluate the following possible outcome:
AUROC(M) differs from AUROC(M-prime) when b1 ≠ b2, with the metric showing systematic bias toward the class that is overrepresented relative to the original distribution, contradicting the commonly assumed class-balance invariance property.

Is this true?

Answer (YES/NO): NO